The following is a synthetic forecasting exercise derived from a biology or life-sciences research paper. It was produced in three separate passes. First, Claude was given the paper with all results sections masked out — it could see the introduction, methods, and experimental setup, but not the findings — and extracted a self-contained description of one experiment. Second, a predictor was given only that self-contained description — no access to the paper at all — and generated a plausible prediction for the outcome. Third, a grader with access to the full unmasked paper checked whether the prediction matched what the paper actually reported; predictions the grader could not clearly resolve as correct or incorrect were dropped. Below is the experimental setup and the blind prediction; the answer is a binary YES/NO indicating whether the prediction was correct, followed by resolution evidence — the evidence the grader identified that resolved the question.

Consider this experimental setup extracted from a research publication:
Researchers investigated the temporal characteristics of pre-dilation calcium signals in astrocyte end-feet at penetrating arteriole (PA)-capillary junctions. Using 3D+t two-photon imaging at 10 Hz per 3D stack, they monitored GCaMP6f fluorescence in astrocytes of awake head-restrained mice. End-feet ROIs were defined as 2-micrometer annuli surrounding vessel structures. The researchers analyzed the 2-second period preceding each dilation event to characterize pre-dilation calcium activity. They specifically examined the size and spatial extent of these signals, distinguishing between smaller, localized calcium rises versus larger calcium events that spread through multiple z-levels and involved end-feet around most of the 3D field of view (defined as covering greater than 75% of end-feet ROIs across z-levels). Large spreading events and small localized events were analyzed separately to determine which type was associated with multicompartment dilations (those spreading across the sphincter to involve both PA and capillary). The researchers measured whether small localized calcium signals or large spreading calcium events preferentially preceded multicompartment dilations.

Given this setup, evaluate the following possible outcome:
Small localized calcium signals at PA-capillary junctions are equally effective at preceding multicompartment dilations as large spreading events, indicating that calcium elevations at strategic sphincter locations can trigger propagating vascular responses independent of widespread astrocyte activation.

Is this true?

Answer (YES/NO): NO